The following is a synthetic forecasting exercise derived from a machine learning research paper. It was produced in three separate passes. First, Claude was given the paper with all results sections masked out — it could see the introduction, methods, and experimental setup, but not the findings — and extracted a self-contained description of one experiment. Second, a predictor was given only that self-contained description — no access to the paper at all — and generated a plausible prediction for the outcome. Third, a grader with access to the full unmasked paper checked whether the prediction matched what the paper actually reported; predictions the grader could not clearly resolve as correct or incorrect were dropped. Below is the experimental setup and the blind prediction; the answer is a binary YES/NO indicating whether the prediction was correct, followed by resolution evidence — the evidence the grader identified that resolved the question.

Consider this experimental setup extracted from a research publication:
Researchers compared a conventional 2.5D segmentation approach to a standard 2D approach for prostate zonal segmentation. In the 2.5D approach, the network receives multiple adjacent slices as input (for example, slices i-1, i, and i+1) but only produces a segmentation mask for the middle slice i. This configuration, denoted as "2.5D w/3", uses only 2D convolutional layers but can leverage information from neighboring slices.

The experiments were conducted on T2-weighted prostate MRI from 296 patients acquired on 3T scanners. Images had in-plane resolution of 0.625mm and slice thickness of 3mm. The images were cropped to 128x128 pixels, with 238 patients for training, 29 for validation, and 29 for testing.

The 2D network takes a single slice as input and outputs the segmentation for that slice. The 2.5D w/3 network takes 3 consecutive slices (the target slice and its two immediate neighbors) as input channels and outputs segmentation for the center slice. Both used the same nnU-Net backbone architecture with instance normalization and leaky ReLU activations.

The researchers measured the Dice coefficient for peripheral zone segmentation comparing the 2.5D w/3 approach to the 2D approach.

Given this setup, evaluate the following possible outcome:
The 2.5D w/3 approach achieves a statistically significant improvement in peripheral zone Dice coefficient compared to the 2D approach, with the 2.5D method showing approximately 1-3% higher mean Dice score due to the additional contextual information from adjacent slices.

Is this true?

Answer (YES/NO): NO